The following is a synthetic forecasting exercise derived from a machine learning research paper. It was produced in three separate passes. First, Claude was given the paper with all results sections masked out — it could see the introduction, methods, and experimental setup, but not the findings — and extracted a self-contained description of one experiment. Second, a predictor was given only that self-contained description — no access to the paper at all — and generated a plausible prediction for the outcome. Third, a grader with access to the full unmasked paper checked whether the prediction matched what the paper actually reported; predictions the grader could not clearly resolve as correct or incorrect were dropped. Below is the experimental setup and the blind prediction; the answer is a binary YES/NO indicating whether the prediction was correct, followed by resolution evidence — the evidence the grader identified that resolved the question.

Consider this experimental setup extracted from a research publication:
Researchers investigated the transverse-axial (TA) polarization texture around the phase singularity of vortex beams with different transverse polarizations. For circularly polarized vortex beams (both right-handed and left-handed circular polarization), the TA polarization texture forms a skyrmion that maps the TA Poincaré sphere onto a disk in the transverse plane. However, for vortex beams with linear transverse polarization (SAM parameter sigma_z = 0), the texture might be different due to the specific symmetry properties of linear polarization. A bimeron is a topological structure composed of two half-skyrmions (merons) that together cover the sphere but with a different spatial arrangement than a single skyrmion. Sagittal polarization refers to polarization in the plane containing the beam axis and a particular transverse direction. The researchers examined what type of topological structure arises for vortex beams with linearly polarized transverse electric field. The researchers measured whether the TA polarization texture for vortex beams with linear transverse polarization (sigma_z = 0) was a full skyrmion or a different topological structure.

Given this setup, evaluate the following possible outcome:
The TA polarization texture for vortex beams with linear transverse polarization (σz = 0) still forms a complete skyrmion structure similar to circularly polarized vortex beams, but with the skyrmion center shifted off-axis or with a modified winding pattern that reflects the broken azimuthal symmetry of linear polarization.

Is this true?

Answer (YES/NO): NO